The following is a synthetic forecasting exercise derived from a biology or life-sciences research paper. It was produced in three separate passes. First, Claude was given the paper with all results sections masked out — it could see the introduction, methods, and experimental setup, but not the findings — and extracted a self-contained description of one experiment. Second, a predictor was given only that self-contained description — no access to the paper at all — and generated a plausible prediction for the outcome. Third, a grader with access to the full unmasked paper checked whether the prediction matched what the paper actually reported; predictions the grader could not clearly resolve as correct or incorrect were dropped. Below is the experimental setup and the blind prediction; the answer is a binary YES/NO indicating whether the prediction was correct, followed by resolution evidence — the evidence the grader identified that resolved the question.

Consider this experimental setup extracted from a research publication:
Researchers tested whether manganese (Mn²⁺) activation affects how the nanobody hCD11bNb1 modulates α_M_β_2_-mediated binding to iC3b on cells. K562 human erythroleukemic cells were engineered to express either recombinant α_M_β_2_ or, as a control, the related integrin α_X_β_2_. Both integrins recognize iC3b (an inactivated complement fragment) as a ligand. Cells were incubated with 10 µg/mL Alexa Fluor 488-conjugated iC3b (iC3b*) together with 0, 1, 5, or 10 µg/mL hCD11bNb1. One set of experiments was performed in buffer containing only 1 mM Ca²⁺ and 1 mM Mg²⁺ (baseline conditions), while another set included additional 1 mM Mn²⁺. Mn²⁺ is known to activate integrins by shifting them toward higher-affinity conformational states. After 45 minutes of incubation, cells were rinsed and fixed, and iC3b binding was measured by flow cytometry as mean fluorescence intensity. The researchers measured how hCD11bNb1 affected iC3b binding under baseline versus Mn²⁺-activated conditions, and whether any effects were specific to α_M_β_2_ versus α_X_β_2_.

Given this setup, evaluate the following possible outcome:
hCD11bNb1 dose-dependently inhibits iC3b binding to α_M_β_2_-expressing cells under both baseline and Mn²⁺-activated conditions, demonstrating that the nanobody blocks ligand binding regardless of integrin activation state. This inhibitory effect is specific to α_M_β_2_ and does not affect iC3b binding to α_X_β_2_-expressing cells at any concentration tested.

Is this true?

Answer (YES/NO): NO